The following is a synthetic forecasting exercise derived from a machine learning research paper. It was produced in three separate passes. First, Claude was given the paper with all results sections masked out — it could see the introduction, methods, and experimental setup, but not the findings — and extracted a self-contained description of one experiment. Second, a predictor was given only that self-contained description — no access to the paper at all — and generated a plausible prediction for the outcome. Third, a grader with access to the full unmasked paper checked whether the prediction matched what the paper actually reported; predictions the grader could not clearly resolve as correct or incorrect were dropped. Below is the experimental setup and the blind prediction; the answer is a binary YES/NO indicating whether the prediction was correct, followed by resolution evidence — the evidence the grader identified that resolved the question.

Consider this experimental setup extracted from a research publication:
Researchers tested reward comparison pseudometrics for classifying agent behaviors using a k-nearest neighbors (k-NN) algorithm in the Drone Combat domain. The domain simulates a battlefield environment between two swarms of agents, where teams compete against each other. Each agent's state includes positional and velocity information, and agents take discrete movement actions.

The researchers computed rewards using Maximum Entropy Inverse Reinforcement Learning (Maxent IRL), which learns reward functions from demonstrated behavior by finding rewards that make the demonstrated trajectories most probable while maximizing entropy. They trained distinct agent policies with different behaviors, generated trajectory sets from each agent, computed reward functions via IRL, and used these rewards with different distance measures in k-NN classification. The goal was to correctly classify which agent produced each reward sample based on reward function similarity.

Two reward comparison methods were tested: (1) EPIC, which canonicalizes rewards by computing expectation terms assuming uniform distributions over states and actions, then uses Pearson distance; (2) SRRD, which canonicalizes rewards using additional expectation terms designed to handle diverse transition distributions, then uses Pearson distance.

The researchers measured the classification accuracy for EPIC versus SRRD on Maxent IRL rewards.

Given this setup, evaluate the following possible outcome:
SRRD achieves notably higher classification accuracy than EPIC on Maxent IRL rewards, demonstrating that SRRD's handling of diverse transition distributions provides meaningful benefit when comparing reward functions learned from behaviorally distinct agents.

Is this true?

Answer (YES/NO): NO